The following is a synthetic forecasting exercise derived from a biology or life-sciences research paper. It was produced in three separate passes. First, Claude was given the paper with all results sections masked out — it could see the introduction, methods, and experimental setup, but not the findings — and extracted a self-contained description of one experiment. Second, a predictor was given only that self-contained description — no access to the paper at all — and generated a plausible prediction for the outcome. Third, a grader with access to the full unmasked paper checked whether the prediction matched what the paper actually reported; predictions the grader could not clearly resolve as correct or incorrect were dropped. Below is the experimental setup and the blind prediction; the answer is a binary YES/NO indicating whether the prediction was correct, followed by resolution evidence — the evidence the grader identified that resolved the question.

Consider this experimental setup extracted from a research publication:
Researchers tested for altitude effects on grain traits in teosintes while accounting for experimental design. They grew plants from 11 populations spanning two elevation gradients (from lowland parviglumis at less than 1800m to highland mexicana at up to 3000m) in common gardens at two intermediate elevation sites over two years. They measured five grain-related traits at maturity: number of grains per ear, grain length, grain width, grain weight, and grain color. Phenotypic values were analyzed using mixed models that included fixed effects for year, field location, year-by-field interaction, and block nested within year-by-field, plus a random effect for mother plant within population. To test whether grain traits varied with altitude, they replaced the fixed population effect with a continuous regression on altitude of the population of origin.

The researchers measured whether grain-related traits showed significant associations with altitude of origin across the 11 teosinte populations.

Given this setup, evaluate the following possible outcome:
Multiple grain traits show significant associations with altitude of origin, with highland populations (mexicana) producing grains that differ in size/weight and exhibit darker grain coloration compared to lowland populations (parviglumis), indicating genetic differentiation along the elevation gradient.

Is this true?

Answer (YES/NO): NO